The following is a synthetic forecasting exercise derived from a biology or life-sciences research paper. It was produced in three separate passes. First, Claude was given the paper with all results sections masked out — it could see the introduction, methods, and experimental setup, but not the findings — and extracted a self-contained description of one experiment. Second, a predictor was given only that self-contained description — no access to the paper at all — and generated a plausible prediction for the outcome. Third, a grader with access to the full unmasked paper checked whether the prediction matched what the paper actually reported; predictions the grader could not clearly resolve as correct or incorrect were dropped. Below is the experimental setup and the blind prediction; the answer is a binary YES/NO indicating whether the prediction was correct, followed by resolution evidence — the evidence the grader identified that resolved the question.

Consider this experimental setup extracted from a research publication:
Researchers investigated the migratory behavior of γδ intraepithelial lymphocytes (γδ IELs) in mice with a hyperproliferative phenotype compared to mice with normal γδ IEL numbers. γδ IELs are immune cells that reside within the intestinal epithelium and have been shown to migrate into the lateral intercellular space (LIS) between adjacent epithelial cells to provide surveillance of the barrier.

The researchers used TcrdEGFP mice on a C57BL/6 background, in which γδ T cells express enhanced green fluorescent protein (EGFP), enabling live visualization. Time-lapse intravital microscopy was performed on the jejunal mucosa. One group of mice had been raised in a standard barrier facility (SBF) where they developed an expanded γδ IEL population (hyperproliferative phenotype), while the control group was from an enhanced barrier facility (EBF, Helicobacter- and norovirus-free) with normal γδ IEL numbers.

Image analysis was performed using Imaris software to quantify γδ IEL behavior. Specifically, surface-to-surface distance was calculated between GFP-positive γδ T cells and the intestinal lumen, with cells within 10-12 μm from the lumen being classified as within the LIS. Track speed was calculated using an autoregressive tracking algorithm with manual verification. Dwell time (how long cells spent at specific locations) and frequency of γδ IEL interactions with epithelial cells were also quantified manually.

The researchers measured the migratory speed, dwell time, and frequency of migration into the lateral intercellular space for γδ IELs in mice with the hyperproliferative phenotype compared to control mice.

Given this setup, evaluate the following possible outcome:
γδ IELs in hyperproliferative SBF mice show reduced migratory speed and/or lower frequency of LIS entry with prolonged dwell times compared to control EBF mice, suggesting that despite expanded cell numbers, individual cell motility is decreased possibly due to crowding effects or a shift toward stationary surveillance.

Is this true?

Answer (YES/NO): NO